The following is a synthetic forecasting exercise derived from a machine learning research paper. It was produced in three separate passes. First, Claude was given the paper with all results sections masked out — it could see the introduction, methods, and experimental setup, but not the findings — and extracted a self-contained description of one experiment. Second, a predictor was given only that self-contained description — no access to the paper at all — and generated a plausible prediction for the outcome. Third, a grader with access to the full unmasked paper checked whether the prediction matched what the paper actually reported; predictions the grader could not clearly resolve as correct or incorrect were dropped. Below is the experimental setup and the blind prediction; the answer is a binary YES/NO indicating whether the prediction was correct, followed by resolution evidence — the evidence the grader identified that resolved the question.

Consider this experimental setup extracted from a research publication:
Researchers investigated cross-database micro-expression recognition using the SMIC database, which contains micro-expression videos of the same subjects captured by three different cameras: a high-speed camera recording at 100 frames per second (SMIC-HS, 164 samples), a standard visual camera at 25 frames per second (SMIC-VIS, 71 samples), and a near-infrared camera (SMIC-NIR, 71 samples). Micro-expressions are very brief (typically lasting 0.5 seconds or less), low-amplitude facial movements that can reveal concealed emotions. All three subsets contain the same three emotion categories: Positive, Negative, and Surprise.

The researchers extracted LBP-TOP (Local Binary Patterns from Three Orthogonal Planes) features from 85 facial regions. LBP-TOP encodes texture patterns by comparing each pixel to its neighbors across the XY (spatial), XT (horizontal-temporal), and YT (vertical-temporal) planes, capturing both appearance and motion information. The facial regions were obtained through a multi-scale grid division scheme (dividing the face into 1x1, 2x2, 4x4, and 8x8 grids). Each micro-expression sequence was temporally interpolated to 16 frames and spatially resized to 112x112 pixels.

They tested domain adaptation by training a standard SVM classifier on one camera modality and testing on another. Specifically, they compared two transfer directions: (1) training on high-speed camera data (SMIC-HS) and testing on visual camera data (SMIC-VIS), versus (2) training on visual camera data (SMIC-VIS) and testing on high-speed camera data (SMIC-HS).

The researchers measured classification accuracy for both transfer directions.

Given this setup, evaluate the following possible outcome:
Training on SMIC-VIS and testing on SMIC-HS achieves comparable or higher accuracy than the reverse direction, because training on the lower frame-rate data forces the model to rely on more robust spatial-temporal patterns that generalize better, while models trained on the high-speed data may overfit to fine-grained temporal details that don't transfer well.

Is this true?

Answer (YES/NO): NO